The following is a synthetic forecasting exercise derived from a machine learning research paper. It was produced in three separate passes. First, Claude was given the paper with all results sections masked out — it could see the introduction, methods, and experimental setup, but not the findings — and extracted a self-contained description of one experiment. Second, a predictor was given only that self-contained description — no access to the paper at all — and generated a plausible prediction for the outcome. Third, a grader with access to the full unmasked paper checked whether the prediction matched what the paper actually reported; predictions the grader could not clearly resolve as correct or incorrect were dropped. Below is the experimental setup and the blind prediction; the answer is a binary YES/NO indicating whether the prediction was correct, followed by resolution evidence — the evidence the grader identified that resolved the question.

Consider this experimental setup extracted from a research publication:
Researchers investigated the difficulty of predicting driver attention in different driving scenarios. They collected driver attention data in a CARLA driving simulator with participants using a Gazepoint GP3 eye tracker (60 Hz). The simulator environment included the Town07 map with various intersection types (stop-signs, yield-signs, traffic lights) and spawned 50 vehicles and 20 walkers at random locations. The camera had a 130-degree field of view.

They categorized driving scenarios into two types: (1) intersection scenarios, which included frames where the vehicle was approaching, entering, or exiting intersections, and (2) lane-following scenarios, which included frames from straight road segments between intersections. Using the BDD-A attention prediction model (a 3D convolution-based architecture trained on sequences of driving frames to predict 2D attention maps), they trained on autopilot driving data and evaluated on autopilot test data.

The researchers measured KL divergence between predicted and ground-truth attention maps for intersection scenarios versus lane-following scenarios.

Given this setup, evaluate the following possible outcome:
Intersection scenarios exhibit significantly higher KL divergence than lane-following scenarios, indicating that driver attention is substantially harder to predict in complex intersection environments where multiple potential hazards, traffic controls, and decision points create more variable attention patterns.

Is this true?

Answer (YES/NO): YES